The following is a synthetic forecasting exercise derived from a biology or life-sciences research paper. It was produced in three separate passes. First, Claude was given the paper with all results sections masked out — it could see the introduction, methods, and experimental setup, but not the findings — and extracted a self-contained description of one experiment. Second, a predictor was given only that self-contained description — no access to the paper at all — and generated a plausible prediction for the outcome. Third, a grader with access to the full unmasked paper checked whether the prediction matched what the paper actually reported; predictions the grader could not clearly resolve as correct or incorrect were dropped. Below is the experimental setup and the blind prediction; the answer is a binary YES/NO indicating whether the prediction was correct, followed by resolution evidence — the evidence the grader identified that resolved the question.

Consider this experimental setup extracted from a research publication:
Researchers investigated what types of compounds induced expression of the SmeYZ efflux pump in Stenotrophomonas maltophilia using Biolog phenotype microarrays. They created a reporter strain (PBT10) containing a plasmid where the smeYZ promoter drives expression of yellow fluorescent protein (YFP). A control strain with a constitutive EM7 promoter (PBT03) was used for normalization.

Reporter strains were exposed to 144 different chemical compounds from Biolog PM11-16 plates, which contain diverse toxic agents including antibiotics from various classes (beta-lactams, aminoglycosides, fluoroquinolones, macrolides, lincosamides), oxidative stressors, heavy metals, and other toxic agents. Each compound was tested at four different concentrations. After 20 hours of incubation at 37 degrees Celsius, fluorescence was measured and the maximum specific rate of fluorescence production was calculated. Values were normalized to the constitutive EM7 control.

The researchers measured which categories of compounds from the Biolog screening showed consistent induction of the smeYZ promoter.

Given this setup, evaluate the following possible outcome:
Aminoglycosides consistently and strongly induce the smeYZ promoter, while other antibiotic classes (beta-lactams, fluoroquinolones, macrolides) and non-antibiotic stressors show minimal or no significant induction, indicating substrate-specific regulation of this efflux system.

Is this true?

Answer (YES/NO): NO